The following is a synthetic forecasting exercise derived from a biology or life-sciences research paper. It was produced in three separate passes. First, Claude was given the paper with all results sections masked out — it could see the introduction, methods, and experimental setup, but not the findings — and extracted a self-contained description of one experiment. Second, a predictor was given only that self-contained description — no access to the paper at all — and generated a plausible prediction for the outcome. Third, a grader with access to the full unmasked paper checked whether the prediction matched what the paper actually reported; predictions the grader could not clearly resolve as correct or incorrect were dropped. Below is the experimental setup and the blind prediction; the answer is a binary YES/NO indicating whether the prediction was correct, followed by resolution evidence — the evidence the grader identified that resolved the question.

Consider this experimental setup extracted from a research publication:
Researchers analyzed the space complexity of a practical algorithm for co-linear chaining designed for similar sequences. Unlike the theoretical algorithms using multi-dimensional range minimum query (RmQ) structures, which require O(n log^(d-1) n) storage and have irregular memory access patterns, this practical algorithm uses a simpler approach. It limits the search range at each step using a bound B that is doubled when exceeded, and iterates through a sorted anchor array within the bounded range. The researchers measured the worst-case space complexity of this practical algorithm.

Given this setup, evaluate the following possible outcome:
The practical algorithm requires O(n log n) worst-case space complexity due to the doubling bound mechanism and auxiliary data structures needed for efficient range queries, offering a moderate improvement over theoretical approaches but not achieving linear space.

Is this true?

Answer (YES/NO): NO